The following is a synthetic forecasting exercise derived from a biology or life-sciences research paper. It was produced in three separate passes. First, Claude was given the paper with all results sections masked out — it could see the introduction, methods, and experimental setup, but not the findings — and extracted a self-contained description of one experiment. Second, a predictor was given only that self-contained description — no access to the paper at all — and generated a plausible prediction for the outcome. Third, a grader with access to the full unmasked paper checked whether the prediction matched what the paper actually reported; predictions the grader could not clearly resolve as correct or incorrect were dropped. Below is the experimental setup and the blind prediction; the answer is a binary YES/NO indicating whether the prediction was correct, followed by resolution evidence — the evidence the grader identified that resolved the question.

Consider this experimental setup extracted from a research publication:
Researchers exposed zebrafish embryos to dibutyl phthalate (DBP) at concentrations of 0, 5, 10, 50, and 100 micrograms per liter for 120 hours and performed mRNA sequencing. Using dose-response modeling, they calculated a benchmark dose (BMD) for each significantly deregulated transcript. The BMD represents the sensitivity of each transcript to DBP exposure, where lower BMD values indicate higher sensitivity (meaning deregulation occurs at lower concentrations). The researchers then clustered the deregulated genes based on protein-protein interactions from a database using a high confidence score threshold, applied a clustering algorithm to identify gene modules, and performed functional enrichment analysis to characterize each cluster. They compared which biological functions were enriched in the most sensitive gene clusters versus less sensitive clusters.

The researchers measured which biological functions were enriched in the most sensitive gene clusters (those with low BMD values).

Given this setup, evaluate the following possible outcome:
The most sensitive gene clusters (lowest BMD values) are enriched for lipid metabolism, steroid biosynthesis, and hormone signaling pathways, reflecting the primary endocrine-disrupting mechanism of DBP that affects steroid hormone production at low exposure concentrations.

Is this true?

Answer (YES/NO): NO